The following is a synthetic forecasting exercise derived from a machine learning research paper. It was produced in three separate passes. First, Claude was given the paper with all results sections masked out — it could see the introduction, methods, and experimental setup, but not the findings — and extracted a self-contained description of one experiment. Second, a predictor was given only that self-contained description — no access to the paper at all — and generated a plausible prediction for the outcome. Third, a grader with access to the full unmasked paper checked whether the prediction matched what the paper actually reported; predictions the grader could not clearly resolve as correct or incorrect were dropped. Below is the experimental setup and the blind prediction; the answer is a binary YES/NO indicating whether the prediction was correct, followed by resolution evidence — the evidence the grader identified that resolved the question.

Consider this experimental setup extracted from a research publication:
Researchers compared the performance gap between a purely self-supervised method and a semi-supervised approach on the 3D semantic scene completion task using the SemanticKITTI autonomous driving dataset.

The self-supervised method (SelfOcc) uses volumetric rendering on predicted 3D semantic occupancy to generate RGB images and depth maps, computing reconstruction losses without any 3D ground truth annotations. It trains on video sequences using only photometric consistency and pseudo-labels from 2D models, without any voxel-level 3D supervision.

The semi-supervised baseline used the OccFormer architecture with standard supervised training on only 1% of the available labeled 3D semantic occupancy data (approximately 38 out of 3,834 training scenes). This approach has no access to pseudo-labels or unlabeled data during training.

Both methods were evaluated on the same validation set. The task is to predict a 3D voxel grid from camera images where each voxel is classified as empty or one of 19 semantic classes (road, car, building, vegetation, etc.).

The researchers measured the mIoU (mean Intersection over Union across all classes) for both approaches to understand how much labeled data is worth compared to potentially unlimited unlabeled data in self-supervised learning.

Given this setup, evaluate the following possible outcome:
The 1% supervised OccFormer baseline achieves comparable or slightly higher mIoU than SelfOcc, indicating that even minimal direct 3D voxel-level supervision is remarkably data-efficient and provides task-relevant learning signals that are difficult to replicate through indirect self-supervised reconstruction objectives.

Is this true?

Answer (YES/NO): YES